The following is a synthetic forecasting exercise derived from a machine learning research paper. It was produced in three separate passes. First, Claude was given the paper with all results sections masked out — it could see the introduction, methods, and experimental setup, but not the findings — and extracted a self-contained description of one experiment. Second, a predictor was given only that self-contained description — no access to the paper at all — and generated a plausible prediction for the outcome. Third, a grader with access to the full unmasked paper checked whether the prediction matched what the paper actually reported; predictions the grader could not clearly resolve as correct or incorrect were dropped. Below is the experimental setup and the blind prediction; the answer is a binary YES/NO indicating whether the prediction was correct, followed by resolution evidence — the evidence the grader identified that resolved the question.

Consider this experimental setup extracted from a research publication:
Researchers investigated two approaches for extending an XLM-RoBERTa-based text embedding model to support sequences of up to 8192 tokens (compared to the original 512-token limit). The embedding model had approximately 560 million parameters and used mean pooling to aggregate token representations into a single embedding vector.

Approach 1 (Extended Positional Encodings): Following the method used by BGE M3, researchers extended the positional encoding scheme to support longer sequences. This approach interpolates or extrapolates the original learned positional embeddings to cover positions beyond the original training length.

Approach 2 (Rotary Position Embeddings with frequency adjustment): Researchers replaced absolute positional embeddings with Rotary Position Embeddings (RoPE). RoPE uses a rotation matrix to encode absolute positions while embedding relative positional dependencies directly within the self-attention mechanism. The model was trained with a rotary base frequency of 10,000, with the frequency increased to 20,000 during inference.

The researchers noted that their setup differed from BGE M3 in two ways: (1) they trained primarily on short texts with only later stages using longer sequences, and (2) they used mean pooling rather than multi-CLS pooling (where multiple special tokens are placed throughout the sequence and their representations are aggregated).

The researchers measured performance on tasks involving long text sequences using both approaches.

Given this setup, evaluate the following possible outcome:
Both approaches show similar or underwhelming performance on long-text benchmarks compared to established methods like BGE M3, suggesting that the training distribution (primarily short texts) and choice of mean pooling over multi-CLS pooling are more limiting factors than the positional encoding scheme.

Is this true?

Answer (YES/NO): NO